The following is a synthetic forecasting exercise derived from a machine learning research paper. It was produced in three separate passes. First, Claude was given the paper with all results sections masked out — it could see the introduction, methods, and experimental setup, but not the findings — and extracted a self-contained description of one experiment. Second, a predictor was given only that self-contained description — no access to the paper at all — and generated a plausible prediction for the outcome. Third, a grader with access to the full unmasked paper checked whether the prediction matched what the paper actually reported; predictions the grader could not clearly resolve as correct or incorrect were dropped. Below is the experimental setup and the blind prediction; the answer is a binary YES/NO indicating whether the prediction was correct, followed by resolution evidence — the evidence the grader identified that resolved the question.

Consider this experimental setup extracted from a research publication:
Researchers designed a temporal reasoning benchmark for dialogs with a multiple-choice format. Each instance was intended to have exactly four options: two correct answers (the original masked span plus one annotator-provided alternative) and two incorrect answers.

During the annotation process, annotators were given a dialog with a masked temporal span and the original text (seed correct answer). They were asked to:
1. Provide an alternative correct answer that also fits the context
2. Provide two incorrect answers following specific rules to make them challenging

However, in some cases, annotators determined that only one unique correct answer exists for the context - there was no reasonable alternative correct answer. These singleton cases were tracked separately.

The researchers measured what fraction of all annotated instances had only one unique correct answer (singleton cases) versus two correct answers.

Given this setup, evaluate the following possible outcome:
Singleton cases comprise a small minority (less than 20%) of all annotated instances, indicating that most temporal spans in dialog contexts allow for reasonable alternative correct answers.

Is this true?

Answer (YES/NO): NO